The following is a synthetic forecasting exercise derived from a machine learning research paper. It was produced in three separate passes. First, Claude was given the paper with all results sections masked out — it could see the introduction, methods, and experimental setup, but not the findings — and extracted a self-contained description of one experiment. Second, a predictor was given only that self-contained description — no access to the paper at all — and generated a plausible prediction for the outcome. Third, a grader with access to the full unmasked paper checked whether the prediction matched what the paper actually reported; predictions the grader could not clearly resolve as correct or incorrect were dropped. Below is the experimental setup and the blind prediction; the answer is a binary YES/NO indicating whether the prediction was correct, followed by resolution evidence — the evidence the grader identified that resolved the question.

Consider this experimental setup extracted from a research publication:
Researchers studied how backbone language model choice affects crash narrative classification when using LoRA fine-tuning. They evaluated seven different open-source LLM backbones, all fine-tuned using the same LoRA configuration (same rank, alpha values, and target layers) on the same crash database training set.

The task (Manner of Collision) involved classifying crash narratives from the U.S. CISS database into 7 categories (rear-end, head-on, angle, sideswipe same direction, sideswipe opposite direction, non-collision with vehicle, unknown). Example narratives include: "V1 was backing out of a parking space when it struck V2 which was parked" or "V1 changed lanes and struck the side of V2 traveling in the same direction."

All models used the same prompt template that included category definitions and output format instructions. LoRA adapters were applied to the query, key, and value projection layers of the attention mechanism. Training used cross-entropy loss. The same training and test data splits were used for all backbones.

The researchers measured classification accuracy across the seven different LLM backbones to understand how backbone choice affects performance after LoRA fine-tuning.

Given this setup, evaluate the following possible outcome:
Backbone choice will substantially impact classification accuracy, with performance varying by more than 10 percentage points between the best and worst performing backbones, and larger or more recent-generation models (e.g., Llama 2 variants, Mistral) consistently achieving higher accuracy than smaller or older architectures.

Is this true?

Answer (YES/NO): NO